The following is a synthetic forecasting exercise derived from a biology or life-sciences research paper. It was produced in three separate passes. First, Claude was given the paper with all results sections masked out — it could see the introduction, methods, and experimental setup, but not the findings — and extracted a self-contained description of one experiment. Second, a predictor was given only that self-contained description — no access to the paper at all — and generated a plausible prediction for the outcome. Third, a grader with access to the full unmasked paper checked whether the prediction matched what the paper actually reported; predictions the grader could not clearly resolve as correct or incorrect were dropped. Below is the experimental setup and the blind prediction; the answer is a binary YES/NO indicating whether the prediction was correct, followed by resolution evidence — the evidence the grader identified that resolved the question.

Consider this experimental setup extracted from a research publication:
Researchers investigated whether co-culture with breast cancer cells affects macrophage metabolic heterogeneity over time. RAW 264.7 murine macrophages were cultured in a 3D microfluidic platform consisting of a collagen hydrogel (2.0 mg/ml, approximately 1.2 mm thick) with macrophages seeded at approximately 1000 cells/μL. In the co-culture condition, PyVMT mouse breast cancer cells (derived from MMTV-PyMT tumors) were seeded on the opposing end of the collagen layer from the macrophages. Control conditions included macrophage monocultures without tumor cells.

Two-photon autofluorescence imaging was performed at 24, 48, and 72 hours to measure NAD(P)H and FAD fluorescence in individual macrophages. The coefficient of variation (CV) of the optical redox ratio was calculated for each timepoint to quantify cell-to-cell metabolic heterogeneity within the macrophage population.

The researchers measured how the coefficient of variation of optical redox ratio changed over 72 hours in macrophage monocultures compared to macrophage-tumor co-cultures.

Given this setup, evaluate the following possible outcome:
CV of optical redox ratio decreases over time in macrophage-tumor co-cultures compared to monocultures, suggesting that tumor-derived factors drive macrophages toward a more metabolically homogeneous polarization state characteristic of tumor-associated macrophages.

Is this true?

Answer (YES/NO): NO